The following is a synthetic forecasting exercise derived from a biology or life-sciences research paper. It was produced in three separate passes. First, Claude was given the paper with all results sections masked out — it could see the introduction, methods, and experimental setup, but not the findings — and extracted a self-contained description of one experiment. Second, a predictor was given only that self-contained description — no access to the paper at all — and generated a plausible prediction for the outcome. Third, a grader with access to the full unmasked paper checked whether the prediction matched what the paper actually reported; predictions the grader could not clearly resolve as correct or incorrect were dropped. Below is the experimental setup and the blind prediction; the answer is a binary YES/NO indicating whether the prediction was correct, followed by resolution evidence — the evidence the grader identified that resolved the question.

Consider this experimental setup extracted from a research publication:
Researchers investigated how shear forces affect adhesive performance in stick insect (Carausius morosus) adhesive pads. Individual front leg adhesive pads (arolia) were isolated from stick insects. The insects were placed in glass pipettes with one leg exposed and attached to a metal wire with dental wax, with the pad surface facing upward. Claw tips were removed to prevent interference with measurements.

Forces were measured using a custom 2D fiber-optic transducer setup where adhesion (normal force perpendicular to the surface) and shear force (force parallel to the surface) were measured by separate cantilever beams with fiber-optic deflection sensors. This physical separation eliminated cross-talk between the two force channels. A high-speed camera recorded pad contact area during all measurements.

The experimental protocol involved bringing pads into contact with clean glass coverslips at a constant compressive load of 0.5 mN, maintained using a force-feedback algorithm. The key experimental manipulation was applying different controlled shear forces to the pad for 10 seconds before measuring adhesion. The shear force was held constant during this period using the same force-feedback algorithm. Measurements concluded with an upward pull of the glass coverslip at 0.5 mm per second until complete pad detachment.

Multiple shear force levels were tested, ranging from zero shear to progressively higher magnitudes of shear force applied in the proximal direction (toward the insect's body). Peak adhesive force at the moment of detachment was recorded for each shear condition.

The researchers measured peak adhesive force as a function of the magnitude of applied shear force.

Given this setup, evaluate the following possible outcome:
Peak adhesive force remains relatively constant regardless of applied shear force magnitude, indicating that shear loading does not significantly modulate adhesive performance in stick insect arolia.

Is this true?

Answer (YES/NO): NO